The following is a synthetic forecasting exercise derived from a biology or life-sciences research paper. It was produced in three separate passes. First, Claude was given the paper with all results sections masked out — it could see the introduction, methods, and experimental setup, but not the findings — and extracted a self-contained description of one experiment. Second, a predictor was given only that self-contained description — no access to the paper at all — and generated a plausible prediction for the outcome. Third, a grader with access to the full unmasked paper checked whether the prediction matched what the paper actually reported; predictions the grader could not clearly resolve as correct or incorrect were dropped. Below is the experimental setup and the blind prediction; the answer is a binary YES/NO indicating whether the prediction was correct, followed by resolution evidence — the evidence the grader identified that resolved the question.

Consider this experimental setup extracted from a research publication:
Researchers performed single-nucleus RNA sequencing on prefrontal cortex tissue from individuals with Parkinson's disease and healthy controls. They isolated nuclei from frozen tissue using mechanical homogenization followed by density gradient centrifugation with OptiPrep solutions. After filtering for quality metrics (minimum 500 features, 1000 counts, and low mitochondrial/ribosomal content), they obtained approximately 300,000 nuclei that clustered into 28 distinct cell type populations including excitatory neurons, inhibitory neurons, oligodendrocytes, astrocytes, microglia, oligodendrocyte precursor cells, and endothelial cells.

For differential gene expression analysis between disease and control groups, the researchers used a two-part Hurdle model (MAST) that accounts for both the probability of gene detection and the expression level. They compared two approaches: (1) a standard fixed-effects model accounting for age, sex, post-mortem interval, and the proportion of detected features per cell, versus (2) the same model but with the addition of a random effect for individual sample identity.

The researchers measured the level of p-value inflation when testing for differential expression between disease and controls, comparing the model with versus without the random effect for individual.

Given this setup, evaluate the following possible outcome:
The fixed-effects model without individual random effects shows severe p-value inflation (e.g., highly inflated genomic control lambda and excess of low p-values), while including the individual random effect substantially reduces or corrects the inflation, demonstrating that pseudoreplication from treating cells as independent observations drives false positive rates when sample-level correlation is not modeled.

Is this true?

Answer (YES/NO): YES